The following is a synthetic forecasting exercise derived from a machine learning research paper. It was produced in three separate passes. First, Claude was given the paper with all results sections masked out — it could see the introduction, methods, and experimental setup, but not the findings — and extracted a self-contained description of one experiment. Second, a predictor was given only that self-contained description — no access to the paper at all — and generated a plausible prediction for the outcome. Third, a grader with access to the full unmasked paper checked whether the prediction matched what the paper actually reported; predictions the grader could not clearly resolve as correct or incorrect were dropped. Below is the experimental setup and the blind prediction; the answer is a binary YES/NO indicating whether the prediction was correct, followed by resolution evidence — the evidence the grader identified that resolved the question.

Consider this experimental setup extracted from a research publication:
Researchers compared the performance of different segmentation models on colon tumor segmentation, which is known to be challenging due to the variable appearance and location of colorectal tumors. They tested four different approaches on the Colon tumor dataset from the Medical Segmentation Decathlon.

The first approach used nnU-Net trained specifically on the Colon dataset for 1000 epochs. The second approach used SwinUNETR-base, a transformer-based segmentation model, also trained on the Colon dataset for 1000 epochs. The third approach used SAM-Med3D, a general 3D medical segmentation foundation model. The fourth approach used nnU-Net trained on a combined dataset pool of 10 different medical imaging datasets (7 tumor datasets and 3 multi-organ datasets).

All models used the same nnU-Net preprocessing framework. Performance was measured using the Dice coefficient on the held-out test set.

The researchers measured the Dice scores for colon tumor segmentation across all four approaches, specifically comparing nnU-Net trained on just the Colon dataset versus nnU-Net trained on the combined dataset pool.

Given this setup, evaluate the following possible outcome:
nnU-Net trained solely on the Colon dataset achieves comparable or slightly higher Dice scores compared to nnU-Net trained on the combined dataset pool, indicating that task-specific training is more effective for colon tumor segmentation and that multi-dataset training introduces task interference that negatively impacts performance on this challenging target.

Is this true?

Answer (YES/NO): NO